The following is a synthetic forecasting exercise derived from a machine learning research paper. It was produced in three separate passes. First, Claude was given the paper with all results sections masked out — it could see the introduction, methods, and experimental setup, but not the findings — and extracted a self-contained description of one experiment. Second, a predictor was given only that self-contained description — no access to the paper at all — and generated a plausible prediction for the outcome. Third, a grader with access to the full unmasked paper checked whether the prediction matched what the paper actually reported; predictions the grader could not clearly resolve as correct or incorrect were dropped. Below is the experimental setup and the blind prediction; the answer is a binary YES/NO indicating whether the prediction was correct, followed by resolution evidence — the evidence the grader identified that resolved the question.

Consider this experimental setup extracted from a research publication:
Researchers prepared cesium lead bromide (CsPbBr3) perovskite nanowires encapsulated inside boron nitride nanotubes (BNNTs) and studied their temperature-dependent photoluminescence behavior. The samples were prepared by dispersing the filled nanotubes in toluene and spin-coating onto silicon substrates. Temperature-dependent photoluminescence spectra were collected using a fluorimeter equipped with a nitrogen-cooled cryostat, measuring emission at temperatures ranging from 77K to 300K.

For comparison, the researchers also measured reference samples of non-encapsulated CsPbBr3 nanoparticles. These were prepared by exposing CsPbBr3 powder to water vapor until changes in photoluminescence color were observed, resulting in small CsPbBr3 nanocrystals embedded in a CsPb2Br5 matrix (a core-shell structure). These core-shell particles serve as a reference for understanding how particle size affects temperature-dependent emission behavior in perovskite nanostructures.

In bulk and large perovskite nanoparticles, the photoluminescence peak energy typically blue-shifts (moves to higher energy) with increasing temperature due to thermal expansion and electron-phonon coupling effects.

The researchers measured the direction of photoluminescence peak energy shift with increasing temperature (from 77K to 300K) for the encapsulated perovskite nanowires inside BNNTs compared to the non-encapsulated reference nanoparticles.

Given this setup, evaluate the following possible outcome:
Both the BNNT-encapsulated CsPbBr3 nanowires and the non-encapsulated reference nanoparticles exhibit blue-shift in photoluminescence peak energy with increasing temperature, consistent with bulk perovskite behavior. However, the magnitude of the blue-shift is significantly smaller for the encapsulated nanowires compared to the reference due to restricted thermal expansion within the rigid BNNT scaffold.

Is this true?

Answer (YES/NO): NO